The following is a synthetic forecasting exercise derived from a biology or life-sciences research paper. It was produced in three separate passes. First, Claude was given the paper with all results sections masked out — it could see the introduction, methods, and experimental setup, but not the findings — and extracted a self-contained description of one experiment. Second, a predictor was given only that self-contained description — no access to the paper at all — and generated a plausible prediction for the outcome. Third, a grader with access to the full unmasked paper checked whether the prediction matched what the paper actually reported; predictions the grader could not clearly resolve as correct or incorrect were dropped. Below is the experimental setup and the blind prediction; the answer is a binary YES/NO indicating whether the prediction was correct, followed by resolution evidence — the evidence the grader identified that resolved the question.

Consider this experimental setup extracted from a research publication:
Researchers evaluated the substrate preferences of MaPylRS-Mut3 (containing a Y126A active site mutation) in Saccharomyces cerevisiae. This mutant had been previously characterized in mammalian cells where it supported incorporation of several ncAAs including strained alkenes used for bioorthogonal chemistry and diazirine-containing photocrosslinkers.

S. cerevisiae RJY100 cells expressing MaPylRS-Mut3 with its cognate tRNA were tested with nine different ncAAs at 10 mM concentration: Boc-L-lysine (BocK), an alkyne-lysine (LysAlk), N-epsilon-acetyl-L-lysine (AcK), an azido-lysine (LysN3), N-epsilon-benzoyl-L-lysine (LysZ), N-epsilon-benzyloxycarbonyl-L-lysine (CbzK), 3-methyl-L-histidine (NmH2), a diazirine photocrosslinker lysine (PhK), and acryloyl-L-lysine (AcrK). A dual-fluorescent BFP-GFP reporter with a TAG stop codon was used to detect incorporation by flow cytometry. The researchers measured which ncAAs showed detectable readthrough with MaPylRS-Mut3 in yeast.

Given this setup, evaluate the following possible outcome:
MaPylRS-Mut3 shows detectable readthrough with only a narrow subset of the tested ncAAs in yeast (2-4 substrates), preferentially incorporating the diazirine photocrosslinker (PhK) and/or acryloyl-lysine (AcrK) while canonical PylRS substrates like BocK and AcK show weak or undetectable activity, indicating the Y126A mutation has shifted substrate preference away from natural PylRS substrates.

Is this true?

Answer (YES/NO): NO